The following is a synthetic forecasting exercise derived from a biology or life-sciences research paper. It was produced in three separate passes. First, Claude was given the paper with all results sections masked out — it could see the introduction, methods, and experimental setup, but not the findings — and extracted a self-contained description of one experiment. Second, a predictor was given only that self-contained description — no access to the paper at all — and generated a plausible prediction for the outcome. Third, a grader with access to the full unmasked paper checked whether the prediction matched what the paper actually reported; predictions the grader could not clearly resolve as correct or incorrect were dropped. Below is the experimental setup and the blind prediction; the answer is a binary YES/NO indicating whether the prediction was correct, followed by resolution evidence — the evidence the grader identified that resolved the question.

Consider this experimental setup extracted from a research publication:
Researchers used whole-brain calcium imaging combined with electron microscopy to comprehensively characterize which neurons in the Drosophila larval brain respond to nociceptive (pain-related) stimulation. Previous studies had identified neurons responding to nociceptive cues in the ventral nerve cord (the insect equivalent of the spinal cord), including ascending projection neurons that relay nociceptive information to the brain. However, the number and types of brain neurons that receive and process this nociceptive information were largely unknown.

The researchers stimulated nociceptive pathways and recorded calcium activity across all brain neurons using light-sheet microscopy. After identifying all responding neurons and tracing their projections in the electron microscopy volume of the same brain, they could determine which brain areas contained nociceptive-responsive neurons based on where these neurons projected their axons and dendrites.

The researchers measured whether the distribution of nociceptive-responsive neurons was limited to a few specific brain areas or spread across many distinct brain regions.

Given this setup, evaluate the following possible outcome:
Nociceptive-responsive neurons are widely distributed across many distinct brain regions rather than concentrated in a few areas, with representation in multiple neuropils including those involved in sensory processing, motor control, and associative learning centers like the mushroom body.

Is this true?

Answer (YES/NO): YES